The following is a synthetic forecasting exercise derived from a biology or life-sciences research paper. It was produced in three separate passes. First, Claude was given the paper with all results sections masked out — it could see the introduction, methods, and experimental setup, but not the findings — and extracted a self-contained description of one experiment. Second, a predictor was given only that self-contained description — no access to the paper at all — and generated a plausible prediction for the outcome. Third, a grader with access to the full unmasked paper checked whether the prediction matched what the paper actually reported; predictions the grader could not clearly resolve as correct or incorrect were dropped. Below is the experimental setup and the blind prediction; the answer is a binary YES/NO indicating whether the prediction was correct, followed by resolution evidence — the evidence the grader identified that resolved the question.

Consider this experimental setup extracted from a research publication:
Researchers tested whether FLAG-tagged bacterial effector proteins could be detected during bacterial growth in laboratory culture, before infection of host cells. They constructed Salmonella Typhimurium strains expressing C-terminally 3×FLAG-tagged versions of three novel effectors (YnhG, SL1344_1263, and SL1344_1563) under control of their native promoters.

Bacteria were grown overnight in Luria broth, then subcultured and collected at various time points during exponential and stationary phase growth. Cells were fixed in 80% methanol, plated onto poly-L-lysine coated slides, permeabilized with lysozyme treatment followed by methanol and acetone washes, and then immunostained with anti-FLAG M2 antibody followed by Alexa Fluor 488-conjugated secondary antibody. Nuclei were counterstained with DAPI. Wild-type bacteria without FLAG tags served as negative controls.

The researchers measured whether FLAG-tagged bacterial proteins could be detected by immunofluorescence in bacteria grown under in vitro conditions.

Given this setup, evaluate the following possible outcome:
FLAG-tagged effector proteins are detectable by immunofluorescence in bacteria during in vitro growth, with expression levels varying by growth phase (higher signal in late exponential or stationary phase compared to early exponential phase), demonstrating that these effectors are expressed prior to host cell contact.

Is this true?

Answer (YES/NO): NO